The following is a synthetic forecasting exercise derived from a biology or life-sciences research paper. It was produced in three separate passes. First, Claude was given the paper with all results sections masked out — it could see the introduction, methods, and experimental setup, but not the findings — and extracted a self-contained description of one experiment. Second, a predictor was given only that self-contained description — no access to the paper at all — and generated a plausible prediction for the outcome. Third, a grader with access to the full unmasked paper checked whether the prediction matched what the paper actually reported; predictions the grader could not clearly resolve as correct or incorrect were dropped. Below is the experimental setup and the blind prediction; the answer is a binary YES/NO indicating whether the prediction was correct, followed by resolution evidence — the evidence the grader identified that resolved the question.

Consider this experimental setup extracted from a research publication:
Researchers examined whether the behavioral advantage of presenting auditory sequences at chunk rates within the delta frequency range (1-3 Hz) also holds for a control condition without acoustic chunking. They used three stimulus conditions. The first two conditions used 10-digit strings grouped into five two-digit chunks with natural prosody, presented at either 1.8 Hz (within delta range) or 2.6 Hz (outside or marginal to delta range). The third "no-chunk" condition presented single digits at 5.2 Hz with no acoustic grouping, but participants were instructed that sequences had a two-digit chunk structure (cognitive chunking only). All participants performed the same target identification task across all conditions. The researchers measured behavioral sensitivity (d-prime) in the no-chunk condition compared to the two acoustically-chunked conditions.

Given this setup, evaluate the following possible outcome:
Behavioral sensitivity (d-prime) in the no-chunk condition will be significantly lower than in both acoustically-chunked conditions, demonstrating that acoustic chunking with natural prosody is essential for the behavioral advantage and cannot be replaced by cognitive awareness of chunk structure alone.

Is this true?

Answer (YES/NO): YES